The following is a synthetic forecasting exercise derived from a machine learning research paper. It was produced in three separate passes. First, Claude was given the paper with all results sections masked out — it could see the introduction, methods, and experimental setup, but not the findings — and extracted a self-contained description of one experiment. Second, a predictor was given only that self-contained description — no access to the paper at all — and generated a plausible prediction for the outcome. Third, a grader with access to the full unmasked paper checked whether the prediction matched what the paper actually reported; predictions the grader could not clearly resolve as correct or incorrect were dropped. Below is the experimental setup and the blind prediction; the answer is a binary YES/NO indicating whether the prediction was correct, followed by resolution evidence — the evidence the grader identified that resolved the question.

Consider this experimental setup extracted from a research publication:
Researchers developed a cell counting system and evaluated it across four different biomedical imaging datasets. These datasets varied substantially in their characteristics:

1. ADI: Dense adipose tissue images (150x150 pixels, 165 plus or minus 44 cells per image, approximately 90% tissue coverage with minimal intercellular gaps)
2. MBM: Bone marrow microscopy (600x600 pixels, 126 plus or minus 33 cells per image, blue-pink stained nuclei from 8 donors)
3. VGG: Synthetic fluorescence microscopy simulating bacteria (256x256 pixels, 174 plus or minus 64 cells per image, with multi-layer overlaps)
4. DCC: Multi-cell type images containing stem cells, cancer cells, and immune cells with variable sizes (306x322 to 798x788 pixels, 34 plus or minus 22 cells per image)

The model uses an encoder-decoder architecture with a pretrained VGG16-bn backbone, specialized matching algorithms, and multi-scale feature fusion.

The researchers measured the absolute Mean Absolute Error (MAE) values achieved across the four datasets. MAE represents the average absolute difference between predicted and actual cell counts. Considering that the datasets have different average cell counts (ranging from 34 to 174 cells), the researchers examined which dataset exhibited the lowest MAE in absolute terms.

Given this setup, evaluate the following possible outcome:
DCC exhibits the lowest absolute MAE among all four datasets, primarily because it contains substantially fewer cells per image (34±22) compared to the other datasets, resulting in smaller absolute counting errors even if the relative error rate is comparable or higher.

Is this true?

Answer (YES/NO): NO